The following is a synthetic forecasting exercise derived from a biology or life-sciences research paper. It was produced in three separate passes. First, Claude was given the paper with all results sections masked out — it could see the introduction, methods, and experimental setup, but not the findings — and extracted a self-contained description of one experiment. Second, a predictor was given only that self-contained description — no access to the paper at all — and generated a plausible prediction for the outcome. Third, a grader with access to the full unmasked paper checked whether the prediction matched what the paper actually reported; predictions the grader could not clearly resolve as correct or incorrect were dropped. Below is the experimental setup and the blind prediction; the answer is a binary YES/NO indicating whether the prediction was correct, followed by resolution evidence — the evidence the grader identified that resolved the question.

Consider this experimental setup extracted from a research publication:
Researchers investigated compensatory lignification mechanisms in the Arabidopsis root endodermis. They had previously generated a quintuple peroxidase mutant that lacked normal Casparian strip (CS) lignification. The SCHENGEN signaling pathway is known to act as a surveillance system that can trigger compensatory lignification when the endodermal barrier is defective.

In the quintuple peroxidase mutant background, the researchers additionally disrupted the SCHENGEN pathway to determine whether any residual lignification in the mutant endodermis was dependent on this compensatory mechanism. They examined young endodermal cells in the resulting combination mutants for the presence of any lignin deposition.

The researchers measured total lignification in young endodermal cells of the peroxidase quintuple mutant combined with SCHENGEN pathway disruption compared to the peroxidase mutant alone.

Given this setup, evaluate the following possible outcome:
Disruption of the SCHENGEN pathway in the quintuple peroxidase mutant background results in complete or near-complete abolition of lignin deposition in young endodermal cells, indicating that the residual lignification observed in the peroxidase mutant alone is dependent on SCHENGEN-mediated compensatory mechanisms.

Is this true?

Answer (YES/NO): YES